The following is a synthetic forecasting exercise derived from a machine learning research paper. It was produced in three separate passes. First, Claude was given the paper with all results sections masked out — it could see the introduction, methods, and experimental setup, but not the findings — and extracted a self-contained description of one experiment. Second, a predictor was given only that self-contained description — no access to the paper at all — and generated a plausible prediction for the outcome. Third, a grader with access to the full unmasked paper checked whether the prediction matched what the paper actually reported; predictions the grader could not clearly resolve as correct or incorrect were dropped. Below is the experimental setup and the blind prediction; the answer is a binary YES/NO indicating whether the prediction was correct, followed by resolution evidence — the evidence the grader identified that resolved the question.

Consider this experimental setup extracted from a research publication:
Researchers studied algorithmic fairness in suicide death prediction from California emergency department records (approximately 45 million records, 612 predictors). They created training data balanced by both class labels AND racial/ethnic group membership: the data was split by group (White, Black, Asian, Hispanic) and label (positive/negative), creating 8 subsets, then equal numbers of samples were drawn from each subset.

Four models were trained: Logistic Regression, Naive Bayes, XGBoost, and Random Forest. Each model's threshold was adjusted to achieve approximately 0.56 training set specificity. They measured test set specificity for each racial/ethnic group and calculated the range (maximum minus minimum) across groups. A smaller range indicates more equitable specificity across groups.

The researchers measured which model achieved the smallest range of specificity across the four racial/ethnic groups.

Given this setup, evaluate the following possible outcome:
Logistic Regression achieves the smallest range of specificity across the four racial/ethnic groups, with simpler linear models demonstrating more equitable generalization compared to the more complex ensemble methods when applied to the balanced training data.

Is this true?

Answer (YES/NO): NO